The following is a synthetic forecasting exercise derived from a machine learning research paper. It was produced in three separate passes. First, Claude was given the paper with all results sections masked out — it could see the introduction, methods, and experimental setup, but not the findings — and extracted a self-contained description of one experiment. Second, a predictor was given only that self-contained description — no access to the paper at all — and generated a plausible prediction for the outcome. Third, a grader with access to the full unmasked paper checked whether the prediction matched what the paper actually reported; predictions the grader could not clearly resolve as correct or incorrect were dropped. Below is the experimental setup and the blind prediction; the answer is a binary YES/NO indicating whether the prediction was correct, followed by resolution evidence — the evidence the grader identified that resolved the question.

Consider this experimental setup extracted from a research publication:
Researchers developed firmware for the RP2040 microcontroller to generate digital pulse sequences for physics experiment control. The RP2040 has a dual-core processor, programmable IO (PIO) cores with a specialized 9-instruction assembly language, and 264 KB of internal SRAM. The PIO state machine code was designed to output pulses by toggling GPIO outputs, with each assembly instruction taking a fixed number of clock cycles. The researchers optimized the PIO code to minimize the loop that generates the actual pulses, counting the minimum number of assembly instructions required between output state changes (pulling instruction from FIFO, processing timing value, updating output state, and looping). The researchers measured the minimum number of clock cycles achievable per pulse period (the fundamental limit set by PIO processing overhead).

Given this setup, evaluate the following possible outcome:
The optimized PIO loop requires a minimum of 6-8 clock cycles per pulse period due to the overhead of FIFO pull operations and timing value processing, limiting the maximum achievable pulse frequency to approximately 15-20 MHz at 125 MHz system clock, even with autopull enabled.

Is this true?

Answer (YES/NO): NO